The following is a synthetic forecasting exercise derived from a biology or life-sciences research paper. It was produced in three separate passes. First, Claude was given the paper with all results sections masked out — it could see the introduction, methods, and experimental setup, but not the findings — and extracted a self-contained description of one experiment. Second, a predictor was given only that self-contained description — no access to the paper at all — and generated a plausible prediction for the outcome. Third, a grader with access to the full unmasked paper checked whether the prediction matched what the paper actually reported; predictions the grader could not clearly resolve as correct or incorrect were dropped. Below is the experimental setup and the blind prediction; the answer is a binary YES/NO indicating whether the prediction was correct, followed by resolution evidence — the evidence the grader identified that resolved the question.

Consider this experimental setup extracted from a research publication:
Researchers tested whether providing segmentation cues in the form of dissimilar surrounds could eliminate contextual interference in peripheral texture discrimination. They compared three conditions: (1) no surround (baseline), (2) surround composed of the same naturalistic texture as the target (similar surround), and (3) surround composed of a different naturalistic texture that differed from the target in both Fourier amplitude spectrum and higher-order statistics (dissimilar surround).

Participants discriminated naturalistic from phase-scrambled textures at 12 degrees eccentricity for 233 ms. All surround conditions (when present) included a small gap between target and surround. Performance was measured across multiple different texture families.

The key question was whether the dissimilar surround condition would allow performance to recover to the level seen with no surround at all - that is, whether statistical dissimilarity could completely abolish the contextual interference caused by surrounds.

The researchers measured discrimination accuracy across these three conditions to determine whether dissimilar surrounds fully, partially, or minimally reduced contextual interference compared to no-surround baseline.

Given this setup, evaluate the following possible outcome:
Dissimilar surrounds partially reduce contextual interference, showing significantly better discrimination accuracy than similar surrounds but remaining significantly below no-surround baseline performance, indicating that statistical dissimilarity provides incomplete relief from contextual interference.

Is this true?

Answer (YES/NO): NO